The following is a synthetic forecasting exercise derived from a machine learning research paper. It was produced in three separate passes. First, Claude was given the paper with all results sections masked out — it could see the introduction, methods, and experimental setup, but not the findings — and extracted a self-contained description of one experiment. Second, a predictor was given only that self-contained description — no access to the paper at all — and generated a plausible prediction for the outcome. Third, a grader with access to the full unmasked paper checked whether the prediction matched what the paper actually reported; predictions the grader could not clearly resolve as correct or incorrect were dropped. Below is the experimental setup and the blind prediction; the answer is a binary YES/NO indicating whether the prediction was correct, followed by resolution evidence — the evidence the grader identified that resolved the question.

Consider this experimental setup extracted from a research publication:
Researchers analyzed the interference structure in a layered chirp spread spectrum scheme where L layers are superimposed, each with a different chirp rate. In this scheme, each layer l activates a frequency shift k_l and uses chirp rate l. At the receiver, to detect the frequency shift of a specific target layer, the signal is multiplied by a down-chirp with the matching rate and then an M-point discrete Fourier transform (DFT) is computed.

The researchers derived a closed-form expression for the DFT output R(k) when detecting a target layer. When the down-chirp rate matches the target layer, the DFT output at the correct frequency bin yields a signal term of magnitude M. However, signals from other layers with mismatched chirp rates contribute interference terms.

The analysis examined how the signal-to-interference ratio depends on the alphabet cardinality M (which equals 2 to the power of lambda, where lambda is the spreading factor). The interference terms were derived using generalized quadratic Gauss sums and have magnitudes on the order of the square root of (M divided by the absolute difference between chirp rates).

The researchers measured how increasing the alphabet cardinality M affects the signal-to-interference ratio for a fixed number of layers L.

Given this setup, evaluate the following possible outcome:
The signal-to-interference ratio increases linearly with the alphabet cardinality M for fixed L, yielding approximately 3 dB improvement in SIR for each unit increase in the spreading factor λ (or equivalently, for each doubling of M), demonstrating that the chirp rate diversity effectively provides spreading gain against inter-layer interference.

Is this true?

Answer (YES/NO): NO